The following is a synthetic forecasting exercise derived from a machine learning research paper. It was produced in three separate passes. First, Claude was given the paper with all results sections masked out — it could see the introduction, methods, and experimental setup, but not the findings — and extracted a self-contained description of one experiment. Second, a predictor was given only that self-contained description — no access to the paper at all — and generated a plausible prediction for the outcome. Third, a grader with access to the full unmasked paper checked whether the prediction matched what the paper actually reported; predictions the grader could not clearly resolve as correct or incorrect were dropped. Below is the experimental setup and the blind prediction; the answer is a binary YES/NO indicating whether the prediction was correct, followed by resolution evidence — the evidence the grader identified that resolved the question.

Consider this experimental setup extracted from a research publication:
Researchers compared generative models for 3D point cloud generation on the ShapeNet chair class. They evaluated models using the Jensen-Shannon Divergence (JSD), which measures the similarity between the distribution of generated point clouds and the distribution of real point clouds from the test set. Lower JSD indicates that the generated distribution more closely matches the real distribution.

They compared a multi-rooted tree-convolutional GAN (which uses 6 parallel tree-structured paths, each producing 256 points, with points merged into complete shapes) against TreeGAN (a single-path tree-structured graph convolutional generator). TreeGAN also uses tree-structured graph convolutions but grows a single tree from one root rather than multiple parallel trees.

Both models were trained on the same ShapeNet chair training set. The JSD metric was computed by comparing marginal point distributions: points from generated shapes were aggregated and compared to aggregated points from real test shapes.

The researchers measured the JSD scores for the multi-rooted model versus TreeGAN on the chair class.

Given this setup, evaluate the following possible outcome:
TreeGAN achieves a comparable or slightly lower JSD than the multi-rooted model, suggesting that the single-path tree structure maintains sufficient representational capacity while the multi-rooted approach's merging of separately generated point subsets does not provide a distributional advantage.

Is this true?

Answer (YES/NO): NO